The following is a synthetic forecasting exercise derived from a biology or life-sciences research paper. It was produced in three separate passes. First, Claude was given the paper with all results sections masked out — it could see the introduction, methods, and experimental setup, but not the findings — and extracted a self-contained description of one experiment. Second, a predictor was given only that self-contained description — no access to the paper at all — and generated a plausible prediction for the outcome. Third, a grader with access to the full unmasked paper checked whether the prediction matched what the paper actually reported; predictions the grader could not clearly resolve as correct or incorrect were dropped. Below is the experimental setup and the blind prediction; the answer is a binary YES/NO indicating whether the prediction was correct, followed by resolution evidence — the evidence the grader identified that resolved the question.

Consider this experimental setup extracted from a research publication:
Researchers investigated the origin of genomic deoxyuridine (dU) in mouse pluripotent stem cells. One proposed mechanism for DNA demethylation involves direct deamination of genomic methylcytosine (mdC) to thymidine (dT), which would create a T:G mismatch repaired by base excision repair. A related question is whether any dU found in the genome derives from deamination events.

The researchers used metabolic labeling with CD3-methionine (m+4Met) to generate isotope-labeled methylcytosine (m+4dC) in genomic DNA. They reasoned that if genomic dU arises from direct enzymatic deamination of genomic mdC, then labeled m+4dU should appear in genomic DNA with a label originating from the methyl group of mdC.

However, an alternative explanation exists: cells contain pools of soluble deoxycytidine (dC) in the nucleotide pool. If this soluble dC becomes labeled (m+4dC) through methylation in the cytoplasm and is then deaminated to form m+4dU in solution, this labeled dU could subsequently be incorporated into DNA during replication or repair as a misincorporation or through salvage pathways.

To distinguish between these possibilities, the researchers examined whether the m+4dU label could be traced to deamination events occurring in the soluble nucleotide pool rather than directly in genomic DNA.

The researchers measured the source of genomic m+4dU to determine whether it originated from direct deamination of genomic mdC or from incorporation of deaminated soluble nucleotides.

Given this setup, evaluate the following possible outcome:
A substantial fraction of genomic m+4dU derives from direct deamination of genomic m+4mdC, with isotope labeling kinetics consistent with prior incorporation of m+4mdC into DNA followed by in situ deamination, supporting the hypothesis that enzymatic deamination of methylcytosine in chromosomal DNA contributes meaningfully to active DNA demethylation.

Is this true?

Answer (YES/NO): NO